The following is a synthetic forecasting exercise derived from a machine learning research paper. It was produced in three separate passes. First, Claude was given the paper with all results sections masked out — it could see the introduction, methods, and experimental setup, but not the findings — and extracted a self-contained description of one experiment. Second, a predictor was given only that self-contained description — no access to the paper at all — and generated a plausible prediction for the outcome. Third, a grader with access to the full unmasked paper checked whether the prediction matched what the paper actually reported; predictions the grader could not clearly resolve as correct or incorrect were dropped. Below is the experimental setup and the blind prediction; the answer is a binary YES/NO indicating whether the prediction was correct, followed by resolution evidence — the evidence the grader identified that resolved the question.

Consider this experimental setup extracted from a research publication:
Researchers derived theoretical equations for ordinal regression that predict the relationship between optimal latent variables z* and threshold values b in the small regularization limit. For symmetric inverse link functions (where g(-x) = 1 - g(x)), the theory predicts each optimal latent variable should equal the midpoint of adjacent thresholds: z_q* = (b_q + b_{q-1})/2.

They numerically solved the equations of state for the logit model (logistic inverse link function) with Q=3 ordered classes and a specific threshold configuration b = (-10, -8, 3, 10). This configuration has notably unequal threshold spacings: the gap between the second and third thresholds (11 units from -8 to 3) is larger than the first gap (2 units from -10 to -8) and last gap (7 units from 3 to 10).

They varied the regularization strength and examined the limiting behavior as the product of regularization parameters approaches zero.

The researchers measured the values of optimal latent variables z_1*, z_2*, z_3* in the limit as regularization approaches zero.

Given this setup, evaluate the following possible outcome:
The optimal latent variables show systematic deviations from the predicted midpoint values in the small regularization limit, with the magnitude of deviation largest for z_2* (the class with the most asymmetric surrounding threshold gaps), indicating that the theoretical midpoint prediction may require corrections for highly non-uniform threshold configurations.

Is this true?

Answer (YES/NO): NO